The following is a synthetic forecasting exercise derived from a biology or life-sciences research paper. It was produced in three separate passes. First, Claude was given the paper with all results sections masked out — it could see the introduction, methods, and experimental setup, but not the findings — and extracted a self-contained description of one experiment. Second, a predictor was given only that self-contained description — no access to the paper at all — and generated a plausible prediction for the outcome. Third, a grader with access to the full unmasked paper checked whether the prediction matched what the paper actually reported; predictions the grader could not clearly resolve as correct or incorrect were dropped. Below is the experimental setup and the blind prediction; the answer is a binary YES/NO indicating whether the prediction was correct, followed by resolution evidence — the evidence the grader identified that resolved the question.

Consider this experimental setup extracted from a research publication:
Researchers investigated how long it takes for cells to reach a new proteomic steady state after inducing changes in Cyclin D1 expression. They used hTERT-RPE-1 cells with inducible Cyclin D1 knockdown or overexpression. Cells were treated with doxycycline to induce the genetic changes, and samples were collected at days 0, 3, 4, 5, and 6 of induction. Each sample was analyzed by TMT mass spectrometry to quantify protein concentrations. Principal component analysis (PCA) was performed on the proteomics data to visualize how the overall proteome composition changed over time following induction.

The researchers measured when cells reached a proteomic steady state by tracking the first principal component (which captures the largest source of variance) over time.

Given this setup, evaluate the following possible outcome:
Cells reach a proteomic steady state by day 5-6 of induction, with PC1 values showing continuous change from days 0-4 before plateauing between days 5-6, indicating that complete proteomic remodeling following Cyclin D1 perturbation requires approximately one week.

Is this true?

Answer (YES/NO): NO